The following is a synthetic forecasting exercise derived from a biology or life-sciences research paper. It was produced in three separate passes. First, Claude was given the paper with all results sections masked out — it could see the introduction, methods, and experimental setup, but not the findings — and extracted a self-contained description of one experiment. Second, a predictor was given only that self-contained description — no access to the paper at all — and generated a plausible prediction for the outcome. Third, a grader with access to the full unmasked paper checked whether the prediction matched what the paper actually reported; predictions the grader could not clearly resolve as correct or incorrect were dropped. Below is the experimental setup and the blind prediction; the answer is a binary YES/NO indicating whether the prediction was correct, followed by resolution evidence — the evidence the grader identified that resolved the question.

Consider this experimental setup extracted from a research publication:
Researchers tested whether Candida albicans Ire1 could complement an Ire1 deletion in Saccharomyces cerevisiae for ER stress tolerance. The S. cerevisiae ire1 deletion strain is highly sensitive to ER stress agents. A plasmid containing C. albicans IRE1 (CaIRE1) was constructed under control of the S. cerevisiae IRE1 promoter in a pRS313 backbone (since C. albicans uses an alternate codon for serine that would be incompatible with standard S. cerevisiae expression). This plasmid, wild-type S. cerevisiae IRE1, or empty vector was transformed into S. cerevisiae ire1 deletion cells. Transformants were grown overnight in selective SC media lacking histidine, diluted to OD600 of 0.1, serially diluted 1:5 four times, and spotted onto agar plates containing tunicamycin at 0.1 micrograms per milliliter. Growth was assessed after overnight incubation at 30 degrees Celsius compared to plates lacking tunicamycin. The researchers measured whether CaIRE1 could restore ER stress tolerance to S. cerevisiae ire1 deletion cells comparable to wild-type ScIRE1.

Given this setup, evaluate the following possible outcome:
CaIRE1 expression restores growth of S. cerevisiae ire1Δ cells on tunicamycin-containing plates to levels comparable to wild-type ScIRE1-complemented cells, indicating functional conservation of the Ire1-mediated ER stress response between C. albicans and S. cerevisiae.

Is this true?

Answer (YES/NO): YES